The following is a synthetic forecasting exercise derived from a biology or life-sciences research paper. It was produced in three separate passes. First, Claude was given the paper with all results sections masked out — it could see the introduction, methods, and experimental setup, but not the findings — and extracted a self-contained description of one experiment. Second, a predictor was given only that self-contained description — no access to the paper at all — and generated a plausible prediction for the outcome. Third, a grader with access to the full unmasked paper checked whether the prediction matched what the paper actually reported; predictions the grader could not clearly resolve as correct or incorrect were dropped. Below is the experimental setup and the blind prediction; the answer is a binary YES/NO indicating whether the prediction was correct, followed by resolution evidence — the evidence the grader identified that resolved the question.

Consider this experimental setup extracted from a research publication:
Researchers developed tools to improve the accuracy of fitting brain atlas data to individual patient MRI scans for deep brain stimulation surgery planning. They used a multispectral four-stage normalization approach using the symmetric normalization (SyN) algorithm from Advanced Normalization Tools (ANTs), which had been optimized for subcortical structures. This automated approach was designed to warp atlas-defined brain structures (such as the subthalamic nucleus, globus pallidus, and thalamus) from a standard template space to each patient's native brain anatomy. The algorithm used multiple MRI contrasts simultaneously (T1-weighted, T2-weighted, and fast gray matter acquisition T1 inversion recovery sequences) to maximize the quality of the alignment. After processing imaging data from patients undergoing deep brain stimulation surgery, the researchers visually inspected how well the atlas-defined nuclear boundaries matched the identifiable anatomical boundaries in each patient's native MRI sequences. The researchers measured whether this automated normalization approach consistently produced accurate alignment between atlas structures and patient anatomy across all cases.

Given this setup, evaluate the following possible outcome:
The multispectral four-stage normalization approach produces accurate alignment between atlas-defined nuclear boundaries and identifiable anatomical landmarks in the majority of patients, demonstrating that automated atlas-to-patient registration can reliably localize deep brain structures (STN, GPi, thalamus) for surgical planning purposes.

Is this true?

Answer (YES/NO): NO